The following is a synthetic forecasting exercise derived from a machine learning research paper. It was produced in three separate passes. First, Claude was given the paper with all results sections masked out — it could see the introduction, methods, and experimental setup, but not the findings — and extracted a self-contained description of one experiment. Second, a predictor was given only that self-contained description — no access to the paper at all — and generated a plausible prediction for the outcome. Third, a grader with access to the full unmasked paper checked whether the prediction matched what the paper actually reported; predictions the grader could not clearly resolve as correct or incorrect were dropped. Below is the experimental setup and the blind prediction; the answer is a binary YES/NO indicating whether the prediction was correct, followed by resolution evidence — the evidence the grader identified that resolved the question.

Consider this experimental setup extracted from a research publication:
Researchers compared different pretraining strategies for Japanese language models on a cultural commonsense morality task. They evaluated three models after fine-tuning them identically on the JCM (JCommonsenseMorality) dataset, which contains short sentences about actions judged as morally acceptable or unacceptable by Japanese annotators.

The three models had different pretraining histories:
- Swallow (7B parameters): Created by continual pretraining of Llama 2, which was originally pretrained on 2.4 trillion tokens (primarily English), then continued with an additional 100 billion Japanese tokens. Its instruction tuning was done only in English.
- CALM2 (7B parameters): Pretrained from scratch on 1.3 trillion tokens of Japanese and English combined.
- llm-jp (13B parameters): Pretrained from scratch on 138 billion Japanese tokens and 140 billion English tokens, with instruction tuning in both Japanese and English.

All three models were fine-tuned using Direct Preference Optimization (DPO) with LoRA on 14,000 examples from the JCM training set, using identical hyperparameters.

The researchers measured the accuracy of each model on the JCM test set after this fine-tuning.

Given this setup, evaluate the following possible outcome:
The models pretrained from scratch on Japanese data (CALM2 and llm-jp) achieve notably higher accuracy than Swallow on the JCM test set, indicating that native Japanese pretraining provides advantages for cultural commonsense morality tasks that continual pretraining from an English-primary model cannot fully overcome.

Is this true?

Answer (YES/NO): NO